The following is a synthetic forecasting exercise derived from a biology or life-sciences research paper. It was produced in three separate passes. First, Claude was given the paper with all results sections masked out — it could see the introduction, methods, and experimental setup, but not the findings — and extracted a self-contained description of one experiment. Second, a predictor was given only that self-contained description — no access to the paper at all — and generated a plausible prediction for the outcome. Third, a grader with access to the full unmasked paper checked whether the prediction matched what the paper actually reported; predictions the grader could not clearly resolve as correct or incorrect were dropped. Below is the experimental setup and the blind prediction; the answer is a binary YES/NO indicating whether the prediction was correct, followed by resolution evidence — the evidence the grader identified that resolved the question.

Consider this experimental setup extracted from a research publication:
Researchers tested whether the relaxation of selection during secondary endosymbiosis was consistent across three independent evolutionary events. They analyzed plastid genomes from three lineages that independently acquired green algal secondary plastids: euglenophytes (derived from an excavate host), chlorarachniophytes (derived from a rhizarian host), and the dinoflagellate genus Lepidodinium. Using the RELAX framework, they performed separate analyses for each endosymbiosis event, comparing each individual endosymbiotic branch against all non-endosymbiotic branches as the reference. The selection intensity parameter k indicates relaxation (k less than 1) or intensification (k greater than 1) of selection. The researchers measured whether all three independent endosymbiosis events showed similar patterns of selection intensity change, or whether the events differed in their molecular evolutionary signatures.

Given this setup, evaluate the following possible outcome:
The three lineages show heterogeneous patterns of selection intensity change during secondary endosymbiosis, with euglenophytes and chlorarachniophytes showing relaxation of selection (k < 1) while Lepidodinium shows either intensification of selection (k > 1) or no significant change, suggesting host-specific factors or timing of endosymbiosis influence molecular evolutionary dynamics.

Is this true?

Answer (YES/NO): NO